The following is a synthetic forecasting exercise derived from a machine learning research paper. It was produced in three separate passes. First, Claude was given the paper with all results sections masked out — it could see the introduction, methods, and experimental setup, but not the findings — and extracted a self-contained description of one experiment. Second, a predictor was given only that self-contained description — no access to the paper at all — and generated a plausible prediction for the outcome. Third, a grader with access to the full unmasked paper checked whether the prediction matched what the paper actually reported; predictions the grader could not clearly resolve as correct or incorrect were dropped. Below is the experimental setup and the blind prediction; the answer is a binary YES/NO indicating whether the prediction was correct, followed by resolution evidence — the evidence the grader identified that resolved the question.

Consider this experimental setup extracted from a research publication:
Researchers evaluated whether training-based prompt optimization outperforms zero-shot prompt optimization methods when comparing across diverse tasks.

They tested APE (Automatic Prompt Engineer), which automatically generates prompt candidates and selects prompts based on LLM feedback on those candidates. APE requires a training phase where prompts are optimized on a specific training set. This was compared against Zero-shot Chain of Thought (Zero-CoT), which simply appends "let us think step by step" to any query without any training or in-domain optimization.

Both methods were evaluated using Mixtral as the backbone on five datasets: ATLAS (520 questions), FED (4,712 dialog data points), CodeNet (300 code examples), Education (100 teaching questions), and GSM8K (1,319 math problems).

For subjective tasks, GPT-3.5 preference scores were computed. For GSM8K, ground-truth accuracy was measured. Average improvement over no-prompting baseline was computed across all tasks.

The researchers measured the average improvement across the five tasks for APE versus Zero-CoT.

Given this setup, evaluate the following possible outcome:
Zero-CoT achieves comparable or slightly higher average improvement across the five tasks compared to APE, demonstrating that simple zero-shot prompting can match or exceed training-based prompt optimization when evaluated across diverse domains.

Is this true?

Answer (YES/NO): YES